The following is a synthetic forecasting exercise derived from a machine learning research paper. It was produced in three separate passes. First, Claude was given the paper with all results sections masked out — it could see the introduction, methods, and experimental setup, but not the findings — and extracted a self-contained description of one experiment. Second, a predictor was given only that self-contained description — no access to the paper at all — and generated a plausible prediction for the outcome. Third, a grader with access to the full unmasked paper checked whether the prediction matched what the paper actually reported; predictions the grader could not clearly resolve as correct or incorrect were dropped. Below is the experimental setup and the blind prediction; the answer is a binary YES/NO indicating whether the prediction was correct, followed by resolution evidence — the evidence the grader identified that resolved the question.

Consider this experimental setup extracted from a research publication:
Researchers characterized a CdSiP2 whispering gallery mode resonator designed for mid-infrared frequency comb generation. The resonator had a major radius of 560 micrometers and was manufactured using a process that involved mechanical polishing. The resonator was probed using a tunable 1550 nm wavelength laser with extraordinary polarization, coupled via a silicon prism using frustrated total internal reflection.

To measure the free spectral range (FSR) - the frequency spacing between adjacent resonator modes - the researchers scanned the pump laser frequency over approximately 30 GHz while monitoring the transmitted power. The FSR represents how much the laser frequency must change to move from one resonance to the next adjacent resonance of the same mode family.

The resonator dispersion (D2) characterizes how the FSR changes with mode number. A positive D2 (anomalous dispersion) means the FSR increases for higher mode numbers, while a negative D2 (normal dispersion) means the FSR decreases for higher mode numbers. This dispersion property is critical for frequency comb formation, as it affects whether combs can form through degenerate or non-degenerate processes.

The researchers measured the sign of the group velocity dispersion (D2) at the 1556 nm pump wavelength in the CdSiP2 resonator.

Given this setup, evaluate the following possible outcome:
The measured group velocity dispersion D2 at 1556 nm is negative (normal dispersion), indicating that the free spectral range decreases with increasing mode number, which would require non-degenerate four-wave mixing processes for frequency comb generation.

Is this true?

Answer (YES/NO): YES